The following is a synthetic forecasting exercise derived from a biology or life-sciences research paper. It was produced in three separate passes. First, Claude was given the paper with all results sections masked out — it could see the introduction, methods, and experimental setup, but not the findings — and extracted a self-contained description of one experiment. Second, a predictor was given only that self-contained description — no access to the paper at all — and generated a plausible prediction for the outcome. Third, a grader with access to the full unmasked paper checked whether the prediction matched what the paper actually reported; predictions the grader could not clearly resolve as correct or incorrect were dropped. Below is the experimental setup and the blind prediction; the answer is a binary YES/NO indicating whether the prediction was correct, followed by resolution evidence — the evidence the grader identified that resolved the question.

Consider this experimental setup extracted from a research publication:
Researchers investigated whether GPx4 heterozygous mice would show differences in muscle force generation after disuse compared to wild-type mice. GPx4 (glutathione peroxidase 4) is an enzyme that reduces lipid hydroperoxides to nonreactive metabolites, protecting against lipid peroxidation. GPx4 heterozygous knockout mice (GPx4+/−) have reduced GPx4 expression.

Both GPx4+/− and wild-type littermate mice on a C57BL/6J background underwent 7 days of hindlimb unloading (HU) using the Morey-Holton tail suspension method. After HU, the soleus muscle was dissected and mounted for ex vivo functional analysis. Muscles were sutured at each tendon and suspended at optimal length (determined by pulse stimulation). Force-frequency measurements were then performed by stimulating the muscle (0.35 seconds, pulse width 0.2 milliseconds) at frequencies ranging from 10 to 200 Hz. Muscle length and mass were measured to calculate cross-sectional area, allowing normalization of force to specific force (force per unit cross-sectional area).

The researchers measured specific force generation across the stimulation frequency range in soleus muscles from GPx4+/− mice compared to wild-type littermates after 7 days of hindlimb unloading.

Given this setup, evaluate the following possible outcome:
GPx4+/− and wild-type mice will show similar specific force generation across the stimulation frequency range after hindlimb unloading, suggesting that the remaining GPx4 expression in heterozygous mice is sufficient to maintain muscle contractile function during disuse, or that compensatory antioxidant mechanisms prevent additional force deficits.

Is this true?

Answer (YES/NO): YES